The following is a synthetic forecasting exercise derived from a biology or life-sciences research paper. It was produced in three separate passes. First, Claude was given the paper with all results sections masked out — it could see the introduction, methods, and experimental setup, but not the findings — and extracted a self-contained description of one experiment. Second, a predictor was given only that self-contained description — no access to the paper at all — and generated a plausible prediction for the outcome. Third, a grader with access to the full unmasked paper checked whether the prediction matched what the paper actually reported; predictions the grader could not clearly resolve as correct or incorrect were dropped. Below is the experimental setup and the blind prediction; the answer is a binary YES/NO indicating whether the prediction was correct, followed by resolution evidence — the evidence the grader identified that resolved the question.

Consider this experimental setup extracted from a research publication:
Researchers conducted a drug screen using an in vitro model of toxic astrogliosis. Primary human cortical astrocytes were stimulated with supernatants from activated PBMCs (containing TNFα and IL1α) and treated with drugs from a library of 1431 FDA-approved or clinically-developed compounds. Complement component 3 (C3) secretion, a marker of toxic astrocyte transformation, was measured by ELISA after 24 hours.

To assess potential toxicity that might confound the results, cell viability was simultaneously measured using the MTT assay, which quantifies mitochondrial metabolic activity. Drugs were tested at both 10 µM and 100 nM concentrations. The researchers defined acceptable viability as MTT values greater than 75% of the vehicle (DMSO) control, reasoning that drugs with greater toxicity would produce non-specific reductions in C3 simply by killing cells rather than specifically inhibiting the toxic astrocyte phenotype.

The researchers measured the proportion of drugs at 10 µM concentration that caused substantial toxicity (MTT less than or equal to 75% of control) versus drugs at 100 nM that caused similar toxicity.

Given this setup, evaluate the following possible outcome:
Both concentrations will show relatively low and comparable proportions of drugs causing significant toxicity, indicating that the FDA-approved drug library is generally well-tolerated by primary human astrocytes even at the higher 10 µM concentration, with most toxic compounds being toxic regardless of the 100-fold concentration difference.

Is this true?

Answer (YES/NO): NO